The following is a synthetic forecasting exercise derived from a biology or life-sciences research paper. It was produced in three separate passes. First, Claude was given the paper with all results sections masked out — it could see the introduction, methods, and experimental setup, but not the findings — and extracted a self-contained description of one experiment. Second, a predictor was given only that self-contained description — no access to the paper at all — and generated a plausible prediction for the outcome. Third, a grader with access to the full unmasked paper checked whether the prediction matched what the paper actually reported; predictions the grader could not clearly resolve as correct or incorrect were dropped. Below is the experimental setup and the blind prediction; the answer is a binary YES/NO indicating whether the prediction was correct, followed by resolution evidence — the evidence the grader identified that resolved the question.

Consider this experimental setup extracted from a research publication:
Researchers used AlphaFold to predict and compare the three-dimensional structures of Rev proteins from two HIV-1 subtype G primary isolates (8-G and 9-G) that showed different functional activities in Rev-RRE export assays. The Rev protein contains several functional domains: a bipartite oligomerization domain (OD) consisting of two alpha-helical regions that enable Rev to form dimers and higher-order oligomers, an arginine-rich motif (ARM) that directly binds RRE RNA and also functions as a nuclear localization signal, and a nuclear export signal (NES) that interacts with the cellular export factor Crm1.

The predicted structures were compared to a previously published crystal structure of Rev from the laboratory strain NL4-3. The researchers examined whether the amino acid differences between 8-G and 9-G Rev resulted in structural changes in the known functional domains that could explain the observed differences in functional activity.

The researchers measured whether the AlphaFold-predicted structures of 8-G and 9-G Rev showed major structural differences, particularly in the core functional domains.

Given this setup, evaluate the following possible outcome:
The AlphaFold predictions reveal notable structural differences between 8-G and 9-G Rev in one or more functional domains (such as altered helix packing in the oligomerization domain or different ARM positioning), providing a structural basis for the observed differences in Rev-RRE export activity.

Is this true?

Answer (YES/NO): NO